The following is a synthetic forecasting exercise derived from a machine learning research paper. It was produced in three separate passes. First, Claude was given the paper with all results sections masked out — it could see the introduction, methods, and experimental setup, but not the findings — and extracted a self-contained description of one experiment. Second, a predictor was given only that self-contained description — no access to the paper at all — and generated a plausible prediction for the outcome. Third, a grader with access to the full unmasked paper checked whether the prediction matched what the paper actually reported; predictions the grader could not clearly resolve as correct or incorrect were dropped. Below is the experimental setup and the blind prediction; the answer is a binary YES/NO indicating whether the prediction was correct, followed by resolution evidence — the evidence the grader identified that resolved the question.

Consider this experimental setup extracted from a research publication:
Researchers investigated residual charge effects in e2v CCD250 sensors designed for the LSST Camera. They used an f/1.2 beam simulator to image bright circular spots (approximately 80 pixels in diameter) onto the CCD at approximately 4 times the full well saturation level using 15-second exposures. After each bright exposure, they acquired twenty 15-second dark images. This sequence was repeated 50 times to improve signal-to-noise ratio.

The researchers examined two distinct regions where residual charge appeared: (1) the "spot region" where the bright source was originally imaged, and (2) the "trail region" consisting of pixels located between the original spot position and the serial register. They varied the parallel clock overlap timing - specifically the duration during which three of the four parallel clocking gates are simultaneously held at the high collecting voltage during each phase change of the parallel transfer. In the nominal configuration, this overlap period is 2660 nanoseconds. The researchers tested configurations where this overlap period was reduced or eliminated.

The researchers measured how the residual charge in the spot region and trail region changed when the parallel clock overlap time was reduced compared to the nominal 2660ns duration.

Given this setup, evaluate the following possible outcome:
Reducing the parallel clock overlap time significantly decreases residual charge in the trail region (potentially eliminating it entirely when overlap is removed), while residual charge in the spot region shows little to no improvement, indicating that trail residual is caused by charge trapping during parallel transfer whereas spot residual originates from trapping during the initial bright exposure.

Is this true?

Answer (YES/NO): NO